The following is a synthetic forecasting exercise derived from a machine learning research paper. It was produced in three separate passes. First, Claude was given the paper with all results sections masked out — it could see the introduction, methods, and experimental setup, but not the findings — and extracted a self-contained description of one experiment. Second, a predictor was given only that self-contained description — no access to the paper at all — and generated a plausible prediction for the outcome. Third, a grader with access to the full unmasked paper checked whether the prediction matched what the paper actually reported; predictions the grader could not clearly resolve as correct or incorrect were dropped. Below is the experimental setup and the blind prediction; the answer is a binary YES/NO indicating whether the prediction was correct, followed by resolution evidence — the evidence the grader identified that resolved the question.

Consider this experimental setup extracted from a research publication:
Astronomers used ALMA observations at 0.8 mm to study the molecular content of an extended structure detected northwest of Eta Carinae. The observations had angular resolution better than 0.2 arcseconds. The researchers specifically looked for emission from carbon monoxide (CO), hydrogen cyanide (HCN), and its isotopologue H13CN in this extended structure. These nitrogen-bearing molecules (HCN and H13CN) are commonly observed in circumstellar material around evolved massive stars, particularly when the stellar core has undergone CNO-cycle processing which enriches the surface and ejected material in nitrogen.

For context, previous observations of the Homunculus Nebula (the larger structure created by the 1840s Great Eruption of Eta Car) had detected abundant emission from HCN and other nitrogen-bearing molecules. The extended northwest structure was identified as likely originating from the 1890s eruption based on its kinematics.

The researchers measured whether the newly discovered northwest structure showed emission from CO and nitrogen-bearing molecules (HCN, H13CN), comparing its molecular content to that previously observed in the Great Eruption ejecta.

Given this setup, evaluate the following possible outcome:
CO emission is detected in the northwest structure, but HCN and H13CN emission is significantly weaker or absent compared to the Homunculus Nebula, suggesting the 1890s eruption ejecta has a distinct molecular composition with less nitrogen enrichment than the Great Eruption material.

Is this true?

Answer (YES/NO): NO